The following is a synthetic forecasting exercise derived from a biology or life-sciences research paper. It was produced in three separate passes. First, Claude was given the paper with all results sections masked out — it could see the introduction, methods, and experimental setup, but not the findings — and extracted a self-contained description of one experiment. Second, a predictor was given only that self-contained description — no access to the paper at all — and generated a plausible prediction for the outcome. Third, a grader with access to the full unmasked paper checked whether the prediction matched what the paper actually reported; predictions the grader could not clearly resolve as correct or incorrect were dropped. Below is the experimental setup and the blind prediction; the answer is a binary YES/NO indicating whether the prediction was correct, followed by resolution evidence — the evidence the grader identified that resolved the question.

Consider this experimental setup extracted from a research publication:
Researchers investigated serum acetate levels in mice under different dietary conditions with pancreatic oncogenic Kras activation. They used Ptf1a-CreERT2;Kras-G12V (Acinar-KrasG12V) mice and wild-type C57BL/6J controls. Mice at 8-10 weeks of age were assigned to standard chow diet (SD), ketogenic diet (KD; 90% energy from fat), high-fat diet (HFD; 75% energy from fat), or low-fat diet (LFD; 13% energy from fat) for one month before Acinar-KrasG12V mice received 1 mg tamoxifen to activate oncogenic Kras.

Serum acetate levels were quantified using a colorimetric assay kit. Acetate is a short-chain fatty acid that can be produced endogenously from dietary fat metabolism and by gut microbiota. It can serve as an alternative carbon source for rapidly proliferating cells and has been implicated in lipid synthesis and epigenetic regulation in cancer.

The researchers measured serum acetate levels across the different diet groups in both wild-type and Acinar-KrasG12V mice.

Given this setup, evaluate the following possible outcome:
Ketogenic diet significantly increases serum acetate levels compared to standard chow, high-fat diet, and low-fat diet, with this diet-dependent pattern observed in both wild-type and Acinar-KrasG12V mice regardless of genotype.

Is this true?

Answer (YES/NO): NO